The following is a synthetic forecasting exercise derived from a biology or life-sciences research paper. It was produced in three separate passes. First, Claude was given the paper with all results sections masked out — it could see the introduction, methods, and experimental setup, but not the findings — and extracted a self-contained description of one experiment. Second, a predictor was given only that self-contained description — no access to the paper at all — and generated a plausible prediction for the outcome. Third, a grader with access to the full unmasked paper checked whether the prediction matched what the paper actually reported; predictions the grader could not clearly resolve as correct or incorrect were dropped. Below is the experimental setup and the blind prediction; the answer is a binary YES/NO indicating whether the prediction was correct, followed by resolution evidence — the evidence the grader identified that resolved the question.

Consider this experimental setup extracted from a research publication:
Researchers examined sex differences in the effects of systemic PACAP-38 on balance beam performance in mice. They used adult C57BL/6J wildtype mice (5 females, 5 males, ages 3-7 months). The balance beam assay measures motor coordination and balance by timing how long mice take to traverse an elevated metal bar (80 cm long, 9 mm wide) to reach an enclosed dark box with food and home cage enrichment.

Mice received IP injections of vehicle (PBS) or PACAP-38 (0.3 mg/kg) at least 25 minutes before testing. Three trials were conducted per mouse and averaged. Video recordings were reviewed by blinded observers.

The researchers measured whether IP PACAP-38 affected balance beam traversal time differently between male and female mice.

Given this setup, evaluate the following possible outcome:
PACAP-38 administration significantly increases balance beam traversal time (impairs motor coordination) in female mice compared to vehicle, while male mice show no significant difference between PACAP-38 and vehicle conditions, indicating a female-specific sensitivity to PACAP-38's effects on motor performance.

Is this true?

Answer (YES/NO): NO